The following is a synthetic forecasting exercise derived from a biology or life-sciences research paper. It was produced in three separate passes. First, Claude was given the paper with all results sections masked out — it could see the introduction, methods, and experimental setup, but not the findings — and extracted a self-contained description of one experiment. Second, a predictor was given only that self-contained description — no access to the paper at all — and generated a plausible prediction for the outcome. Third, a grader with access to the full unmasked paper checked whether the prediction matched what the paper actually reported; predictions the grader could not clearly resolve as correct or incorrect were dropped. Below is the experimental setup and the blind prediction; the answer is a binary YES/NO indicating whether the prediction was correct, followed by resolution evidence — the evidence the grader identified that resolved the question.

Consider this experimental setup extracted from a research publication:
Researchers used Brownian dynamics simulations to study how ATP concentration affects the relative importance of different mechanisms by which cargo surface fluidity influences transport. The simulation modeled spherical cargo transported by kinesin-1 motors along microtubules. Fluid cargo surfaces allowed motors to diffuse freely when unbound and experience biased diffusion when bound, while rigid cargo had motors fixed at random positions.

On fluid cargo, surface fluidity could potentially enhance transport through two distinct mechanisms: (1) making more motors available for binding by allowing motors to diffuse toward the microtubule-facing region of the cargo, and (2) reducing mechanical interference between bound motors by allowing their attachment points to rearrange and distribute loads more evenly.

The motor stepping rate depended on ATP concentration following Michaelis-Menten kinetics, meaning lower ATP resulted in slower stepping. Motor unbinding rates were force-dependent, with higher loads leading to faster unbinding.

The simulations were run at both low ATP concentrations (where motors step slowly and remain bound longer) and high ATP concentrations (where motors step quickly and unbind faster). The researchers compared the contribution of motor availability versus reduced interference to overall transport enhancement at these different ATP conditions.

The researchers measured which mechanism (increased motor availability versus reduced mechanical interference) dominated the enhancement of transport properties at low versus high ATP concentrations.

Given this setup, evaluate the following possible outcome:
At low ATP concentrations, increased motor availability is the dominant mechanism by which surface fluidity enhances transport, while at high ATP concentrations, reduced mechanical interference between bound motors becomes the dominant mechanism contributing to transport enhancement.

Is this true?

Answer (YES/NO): NO